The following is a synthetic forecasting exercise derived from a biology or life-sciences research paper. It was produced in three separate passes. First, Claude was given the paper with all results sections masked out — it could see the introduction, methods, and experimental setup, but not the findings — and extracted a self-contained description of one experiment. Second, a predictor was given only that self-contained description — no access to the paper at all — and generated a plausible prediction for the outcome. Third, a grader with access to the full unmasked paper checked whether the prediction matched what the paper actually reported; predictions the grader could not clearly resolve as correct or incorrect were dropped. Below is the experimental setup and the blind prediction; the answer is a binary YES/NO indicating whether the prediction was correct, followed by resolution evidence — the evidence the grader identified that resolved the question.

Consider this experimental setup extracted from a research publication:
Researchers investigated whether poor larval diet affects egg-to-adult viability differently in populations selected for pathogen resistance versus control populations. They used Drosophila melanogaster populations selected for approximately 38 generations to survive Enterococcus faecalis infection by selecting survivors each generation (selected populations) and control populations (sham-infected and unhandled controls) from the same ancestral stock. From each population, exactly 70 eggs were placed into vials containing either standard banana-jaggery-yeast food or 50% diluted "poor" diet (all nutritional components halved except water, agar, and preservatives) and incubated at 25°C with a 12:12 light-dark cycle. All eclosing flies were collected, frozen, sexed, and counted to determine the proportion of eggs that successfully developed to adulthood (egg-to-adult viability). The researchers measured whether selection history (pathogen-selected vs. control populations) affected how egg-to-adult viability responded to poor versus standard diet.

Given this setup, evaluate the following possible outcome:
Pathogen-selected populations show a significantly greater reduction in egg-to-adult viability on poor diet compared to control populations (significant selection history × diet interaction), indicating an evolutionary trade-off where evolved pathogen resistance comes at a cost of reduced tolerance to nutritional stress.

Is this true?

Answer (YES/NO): NO